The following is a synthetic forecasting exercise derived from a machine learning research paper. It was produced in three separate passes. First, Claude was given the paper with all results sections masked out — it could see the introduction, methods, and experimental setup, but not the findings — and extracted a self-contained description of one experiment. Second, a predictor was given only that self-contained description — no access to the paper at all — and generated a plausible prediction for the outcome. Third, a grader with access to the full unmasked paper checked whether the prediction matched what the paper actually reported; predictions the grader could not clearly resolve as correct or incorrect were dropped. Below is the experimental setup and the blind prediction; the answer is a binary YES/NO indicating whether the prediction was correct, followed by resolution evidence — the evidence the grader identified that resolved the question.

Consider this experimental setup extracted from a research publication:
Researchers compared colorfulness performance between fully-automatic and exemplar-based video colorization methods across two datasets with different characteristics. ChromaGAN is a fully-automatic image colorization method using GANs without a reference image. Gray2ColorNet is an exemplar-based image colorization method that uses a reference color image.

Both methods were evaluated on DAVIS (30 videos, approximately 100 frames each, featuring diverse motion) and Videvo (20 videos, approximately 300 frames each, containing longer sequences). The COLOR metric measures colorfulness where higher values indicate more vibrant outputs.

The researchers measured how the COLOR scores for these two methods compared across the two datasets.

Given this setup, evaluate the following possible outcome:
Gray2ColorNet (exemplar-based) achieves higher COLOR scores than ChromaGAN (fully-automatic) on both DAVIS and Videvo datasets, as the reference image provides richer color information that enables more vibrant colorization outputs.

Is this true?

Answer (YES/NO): YES